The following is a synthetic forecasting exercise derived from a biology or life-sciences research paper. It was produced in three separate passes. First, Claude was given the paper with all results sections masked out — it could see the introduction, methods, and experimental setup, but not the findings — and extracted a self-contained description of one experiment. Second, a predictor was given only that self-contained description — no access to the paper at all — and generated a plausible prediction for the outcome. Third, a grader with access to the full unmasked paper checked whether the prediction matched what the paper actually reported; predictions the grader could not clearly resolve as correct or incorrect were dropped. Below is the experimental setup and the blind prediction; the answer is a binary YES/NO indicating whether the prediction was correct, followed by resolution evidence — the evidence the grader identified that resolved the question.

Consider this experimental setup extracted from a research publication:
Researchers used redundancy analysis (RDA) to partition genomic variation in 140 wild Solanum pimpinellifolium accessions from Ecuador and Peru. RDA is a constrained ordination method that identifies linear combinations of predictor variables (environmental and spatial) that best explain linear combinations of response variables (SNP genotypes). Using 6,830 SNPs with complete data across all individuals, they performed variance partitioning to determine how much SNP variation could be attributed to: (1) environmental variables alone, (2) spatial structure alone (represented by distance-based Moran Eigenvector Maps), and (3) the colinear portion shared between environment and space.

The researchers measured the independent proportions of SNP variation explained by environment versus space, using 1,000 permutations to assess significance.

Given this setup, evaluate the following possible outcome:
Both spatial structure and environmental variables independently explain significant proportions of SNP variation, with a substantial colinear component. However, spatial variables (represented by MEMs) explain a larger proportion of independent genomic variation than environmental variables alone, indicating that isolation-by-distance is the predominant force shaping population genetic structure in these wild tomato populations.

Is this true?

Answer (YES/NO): NO